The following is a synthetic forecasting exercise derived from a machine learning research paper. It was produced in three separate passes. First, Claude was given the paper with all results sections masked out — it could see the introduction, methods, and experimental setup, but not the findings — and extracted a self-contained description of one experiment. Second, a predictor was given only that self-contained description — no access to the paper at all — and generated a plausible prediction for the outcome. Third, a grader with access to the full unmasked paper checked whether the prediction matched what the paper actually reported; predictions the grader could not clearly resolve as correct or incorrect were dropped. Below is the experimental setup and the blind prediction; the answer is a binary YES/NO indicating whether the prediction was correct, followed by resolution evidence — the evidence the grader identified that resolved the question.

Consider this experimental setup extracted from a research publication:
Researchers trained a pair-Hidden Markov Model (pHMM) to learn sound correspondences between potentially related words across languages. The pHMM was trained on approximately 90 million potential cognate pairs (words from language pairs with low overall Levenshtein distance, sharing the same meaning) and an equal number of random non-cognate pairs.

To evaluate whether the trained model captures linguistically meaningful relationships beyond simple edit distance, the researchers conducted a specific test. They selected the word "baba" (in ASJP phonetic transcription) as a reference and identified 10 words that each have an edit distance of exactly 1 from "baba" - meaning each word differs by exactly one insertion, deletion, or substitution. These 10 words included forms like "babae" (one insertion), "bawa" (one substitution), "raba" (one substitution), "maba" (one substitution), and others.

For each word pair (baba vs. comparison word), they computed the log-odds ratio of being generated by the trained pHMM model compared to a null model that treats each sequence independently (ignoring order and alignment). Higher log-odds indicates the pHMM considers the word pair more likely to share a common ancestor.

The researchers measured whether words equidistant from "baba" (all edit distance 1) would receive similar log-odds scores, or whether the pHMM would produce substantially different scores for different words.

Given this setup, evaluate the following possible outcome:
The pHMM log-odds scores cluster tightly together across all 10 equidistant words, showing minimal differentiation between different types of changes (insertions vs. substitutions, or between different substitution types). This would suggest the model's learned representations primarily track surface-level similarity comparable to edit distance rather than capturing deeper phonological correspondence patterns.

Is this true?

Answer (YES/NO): NO